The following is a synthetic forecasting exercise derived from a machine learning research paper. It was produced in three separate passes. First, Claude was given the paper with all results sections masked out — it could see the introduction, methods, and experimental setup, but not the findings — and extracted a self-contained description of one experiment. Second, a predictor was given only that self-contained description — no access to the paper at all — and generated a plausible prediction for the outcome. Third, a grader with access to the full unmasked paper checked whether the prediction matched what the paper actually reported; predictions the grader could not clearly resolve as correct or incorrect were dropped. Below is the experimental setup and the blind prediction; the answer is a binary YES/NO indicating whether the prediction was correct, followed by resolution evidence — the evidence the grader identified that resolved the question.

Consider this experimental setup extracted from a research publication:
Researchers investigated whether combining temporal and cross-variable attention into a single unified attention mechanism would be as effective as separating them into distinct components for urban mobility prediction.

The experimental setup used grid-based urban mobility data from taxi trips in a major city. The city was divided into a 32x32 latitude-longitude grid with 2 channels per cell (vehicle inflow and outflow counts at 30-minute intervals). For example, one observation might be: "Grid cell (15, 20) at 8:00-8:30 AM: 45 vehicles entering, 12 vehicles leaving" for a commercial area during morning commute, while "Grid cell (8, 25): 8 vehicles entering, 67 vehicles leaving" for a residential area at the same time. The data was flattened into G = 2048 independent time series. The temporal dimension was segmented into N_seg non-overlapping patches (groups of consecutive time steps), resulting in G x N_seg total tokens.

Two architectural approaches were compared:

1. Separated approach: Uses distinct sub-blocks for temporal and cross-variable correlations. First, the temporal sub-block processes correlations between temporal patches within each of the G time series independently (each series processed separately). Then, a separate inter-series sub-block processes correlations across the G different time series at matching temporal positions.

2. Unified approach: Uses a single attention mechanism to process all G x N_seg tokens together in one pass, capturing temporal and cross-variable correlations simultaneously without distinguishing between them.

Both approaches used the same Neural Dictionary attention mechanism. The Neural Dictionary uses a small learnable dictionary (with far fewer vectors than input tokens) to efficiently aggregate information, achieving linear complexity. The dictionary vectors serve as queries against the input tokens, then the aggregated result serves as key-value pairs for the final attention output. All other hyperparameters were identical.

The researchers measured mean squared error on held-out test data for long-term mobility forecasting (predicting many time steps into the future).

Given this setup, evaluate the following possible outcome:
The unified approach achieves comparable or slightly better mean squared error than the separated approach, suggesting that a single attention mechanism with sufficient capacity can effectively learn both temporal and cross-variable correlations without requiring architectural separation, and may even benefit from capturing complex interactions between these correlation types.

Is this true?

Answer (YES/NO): NO